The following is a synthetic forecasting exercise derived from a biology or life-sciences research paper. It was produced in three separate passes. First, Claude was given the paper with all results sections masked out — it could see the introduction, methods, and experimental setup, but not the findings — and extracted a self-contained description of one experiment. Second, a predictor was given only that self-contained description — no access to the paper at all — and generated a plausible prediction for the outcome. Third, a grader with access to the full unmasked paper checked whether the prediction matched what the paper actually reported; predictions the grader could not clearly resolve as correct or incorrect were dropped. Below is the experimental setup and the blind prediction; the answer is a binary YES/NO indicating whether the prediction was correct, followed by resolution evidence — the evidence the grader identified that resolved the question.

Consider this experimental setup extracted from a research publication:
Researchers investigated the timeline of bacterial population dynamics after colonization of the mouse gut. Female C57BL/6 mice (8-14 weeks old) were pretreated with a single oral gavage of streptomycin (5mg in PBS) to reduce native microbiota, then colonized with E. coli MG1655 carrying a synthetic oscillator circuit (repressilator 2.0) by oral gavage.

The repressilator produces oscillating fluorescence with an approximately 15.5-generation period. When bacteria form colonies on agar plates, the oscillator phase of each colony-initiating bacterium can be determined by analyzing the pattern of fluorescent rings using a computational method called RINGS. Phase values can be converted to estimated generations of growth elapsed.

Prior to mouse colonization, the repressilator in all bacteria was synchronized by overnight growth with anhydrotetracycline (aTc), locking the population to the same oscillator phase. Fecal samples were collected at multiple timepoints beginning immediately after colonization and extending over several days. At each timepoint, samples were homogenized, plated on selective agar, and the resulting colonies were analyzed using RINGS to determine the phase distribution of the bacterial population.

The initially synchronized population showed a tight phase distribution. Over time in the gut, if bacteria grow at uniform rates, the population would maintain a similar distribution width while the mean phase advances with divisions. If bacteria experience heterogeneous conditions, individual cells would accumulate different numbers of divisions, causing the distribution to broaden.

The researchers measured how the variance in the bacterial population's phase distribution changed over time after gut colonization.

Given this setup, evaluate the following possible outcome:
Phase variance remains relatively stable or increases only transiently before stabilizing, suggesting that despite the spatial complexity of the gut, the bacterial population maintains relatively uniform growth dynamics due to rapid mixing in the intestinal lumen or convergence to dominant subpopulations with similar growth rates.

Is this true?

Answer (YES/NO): YES